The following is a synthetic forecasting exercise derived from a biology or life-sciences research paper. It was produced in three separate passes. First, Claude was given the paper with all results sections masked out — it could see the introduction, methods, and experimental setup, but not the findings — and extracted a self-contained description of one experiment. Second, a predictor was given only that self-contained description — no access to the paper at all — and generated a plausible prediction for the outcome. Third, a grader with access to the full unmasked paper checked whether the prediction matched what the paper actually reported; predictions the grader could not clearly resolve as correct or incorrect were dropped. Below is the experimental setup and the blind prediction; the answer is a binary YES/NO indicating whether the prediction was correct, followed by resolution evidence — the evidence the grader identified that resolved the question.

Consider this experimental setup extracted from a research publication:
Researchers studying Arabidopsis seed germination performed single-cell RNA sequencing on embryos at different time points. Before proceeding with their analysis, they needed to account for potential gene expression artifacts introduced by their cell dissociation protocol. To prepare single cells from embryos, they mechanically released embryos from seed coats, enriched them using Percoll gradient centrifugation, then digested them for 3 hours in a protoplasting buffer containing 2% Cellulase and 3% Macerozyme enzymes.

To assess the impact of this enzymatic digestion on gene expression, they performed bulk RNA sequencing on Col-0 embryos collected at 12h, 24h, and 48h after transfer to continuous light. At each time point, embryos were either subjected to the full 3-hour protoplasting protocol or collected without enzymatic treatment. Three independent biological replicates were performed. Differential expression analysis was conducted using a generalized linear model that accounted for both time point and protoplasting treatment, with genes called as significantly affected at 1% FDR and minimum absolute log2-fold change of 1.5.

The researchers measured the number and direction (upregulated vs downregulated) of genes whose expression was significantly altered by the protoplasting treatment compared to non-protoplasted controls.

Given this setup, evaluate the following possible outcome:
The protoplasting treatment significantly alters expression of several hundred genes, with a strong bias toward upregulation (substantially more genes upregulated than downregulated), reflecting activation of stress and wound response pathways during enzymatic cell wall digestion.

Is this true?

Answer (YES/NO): NO